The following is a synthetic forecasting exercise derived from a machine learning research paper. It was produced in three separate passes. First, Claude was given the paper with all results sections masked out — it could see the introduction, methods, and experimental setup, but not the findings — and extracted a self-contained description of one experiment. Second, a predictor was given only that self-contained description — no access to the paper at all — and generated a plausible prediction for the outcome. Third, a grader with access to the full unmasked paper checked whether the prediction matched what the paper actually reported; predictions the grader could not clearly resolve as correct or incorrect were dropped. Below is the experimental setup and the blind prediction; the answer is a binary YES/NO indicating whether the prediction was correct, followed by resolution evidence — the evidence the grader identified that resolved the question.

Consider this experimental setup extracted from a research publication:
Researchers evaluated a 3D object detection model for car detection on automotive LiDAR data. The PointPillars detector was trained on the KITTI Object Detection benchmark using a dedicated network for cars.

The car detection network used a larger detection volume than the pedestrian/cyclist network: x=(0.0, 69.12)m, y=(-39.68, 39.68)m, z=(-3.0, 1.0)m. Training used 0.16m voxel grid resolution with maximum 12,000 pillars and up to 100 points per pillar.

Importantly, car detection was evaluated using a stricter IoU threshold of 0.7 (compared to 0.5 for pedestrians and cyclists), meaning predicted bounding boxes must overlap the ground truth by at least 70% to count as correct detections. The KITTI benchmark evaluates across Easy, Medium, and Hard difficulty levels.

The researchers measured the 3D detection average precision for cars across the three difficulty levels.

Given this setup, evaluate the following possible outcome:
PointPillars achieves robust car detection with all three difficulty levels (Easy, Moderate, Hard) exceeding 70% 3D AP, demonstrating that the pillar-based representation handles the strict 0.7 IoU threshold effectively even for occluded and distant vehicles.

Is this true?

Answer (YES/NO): NO